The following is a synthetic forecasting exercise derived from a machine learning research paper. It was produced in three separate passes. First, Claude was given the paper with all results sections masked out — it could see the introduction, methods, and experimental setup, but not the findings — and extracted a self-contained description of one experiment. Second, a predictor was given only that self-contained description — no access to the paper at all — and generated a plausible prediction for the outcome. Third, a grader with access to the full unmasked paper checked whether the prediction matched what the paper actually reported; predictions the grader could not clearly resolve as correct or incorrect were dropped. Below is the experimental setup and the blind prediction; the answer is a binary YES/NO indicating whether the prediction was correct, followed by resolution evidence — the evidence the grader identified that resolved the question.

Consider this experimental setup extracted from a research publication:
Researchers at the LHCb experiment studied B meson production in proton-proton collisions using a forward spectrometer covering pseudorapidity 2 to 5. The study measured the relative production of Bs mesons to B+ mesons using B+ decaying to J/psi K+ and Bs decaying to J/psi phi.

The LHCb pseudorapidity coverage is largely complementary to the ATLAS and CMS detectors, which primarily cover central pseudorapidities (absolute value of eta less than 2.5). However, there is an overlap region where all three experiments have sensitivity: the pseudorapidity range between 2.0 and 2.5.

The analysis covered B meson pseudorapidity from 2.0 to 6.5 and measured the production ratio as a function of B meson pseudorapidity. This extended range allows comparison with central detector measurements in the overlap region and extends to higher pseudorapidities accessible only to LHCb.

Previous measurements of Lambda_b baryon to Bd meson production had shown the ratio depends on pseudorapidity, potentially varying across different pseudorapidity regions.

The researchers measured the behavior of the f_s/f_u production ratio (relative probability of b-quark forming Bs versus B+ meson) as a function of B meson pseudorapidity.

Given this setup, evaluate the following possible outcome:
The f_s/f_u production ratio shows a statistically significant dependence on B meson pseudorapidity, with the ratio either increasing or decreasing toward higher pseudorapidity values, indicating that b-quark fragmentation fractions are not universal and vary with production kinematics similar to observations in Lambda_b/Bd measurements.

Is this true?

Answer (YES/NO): NO